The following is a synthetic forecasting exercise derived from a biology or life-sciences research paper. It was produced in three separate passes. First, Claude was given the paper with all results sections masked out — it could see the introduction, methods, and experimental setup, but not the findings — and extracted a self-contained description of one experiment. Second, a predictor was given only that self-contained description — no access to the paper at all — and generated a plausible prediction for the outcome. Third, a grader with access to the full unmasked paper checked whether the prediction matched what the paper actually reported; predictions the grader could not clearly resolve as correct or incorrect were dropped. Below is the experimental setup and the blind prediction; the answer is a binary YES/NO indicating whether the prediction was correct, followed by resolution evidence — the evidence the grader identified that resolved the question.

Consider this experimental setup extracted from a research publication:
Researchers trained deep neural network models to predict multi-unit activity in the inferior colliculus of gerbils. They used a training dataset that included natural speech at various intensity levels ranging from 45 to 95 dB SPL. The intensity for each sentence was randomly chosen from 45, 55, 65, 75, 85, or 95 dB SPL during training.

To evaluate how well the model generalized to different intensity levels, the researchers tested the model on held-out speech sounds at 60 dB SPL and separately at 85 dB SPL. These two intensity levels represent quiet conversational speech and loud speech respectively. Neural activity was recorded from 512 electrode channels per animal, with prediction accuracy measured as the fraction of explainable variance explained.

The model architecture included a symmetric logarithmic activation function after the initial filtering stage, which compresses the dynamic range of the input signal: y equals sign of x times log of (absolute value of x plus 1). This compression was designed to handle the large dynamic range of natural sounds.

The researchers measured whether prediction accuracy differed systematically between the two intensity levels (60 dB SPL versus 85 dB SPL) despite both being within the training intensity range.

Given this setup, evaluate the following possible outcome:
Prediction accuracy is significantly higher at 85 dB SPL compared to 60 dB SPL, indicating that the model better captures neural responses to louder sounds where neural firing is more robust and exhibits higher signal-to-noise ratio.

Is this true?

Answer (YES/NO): NO